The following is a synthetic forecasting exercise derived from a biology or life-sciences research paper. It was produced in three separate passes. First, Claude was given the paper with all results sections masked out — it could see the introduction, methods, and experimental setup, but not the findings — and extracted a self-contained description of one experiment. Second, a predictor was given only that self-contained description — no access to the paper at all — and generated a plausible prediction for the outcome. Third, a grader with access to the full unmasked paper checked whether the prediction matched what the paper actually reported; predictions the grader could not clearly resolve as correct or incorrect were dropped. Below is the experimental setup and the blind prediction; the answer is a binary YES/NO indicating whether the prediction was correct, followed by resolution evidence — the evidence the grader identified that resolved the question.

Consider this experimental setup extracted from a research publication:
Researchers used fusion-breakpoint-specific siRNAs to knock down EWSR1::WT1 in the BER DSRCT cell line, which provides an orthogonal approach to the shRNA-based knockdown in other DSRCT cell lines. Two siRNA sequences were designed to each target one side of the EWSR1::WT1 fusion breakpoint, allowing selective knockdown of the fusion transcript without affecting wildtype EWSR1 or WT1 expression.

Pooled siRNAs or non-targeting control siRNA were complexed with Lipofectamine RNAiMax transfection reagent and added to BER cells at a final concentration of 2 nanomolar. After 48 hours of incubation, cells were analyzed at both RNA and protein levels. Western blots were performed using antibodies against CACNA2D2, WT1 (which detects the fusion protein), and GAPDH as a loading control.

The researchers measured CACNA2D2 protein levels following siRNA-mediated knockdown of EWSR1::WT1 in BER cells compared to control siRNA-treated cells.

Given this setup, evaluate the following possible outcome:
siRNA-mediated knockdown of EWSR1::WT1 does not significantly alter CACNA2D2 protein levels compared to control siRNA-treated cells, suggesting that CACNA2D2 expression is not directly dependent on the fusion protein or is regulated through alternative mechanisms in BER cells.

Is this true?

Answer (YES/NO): NO